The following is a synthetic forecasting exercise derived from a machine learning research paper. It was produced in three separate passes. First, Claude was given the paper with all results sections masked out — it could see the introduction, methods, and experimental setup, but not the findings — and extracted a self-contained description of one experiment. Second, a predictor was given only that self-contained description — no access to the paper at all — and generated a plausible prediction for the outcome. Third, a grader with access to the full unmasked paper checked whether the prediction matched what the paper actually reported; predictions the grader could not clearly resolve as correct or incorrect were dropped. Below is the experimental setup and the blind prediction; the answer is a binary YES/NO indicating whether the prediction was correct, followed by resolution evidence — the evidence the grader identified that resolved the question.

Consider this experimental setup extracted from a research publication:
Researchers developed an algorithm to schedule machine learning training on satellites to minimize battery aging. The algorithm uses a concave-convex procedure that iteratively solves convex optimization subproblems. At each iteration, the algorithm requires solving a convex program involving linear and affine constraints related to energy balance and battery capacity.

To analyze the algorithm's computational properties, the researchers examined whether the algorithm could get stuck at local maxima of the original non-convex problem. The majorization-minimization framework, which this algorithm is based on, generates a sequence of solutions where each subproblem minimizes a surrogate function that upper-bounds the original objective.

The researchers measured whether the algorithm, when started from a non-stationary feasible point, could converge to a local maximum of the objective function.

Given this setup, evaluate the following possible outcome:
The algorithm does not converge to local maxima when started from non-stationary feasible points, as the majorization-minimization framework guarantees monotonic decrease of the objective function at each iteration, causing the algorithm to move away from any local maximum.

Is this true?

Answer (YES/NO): YES